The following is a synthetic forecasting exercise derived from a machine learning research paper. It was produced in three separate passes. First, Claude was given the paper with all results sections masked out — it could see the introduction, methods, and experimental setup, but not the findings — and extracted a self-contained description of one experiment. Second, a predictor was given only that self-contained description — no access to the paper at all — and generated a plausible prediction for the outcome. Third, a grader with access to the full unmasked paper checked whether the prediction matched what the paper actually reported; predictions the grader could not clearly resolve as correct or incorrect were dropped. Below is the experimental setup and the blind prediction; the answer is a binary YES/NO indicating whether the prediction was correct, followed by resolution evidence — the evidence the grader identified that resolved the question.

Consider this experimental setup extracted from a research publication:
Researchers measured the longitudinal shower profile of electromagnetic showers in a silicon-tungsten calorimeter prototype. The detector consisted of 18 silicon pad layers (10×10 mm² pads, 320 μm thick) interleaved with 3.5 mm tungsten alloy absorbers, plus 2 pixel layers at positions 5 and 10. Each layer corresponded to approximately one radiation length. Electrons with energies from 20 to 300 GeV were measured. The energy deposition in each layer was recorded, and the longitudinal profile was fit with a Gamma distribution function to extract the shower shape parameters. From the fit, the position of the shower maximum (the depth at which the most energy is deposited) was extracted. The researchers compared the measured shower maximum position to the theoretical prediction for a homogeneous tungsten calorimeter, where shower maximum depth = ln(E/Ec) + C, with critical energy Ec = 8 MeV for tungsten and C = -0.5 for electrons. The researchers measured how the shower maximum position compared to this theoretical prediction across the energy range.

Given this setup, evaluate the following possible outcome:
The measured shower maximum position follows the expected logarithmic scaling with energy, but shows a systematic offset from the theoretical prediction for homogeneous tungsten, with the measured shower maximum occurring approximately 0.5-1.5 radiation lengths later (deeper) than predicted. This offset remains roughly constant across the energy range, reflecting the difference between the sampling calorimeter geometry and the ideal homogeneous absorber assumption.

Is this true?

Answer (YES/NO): NO